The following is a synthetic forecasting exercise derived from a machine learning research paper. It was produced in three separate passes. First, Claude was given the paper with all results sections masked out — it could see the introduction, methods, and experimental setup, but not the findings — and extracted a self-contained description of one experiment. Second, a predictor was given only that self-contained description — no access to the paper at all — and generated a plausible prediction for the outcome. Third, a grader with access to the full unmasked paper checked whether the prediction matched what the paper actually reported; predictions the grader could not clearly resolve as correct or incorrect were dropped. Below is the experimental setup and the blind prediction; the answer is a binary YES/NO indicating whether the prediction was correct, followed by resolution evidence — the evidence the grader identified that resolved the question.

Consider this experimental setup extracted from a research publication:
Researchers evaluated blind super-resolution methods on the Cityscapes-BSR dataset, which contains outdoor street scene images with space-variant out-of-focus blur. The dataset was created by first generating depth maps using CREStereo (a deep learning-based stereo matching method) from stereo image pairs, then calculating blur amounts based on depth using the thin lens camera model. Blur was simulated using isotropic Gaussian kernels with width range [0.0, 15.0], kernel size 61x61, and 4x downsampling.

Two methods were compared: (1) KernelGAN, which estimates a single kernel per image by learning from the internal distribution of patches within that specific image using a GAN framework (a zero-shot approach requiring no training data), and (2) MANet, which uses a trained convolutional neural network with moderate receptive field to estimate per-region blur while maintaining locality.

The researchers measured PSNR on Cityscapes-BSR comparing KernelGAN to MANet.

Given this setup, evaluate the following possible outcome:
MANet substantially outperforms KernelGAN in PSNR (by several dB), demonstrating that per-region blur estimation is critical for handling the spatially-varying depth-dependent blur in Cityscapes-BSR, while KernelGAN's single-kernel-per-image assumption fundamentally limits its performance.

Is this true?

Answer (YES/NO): YES